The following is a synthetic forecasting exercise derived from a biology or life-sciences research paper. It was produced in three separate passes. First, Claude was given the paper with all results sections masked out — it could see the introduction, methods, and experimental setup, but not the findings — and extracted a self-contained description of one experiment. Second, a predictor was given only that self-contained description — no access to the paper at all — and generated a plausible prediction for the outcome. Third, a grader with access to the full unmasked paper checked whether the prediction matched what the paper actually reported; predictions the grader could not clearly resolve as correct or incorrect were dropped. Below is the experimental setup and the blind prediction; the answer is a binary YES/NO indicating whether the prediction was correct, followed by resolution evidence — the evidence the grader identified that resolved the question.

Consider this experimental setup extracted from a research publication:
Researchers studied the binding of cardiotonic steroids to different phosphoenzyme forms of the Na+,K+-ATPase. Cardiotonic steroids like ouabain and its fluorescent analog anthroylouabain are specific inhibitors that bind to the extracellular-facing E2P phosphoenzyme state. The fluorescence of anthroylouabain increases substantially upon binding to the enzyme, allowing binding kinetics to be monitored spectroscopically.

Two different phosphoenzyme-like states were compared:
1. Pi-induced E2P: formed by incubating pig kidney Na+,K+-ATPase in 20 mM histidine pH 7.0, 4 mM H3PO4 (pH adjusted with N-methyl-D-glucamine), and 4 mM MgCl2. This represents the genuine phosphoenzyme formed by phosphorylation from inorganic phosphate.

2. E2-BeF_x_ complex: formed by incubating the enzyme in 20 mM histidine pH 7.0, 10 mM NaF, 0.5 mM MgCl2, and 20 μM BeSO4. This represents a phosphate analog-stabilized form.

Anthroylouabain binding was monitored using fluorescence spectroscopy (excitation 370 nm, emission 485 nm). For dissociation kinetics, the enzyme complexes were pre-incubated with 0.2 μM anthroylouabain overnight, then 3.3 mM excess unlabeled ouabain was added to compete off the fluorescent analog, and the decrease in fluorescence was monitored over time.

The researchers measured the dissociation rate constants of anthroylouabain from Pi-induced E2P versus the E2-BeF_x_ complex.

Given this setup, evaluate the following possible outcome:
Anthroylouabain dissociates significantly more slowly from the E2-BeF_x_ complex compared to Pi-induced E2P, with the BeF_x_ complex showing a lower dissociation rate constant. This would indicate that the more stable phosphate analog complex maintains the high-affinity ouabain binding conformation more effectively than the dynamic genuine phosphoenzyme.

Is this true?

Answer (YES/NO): NO